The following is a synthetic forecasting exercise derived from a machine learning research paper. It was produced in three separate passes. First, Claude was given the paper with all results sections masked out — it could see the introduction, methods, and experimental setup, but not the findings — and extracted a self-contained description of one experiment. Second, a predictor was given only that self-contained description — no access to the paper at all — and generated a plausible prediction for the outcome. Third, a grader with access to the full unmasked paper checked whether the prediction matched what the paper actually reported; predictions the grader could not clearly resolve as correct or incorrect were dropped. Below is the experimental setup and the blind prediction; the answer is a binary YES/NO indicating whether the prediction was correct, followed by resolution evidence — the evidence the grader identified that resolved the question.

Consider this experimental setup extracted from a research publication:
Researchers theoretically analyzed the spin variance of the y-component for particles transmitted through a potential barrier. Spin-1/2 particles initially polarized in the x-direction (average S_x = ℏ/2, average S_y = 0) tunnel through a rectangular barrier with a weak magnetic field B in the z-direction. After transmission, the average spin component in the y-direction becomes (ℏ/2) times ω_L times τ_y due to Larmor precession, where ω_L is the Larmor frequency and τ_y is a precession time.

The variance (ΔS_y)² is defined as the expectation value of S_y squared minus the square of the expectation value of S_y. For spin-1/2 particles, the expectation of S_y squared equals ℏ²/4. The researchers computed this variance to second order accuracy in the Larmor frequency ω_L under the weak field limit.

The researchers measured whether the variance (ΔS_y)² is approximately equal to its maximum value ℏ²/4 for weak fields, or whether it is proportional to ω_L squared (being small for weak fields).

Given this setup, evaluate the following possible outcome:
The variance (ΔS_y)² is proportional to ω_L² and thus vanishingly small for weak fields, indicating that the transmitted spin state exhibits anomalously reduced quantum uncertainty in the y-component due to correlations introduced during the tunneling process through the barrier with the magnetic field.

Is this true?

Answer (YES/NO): NO